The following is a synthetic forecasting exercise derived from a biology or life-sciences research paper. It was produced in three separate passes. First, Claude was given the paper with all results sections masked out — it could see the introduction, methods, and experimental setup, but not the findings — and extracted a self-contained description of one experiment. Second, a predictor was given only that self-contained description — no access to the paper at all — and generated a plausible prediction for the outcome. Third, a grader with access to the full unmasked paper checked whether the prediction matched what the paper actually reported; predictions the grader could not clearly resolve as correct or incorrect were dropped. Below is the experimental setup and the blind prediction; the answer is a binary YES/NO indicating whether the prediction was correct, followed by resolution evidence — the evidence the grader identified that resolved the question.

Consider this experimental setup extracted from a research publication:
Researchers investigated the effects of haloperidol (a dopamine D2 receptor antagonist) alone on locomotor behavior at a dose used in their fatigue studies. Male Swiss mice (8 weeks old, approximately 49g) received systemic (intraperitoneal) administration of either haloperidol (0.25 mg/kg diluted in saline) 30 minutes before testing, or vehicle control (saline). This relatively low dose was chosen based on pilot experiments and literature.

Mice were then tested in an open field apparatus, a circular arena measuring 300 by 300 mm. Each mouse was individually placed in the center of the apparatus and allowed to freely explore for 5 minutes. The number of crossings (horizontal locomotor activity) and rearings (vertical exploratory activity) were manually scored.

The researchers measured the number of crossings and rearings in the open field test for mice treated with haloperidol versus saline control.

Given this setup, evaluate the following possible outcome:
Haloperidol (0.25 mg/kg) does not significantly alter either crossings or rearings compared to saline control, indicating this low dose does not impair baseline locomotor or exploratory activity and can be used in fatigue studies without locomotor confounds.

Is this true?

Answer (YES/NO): NO